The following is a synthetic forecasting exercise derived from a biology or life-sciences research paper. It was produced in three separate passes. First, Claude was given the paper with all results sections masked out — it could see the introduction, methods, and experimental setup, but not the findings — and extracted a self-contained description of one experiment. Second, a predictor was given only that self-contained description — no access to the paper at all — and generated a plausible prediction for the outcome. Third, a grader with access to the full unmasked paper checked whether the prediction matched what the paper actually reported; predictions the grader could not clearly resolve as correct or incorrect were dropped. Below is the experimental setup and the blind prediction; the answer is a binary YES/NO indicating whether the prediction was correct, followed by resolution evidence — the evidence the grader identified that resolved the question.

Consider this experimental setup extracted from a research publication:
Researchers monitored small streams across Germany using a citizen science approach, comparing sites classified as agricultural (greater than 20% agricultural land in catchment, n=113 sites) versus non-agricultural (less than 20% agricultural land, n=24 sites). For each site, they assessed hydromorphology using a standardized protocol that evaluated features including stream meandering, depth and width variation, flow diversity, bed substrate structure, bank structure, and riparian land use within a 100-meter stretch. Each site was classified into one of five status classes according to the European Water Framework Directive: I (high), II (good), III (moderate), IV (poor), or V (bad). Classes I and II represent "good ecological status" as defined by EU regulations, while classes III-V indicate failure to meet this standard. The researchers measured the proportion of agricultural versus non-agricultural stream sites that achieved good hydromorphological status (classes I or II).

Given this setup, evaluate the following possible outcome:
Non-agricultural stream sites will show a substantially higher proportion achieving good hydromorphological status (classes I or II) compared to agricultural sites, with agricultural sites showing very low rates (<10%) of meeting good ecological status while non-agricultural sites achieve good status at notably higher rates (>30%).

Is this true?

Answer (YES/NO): NO